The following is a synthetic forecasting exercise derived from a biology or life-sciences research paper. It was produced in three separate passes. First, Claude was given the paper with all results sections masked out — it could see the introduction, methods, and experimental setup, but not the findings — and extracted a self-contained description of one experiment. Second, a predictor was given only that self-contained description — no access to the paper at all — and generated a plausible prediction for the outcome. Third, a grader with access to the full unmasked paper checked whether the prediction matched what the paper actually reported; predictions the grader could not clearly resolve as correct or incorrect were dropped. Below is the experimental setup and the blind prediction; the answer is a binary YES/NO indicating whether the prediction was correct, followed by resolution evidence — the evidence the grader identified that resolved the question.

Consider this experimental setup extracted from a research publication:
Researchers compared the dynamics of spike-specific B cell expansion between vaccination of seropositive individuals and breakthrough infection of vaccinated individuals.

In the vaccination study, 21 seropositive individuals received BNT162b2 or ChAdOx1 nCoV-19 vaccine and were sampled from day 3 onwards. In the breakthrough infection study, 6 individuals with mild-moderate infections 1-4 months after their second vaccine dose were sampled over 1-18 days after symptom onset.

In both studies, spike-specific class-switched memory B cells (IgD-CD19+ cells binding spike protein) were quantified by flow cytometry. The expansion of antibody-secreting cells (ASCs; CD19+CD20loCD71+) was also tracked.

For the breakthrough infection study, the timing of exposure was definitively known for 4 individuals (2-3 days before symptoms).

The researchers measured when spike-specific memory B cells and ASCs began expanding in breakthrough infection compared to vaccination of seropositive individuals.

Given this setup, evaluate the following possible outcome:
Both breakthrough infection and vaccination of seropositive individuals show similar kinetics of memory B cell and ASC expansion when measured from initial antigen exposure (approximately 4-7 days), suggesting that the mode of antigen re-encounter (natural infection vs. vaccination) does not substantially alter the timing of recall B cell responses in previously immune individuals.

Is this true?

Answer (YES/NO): NO